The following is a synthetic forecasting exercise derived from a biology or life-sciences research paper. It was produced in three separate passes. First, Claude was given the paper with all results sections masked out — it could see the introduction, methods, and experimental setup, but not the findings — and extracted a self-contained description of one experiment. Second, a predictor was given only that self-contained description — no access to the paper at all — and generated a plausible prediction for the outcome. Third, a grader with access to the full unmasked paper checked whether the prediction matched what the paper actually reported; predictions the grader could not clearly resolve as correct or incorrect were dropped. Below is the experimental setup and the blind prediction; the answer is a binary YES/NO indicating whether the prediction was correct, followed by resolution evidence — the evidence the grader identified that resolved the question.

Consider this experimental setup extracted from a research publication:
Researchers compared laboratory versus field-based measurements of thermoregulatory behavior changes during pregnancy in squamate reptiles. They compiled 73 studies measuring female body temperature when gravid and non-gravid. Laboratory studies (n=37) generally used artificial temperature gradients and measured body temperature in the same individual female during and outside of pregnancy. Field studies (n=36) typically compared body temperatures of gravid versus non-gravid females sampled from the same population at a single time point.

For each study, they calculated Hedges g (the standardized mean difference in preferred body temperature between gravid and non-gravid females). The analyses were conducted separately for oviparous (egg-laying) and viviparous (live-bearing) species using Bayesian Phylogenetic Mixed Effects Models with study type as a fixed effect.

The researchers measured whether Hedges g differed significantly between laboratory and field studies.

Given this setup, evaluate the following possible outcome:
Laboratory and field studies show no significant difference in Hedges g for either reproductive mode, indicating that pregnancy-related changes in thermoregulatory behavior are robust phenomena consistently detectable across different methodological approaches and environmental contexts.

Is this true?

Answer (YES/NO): YES